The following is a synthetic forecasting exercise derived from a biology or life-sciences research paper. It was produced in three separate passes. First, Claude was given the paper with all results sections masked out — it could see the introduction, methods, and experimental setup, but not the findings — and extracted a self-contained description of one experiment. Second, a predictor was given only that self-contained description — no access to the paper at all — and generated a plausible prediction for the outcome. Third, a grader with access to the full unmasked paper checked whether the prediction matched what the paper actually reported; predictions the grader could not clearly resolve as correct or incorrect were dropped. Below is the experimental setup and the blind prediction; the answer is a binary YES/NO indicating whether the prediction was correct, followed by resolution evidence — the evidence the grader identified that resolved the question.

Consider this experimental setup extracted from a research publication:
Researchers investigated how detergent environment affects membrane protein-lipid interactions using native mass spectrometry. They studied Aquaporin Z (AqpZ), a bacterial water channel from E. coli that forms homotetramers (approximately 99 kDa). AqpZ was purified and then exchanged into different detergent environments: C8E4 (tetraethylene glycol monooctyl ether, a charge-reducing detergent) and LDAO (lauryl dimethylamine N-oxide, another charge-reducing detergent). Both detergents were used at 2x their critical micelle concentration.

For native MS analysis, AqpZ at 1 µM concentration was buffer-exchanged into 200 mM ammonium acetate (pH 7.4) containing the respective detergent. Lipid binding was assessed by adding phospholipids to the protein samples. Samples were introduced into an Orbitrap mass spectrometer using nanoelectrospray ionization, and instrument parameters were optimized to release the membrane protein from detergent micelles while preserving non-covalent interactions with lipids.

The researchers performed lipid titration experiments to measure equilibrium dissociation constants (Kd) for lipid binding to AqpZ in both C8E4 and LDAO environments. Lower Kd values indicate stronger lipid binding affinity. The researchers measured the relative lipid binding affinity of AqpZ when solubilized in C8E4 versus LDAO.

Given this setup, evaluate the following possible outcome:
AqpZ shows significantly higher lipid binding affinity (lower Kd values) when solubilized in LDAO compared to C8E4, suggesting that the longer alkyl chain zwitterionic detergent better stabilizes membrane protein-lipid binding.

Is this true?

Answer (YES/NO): YES